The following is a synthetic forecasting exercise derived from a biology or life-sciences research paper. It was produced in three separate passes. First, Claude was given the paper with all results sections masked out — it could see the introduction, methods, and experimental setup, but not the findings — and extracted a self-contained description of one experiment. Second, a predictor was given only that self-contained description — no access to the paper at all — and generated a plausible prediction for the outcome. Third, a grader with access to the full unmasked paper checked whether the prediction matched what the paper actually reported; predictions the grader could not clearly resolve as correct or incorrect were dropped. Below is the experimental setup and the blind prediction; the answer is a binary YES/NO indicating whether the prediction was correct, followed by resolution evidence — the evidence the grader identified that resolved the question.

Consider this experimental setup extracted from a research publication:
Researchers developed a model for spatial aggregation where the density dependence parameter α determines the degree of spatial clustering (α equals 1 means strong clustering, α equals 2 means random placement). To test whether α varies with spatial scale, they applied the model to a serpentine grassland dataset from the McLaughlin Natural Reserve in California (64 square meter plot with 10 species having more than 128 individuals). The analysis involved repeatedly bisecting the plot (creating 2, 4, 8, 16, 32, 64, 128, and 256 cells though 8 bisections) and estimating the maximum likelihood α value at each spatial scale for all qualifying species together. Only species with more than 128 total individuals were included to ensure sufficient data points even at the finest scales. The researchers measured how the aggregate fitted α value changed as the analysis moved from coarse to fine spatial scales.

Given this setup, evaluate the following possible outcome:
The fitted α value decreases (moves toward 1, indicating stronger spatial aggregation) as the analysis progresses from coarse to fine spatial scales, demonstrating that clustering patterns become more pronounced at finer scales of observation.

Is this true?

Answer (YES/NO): NO